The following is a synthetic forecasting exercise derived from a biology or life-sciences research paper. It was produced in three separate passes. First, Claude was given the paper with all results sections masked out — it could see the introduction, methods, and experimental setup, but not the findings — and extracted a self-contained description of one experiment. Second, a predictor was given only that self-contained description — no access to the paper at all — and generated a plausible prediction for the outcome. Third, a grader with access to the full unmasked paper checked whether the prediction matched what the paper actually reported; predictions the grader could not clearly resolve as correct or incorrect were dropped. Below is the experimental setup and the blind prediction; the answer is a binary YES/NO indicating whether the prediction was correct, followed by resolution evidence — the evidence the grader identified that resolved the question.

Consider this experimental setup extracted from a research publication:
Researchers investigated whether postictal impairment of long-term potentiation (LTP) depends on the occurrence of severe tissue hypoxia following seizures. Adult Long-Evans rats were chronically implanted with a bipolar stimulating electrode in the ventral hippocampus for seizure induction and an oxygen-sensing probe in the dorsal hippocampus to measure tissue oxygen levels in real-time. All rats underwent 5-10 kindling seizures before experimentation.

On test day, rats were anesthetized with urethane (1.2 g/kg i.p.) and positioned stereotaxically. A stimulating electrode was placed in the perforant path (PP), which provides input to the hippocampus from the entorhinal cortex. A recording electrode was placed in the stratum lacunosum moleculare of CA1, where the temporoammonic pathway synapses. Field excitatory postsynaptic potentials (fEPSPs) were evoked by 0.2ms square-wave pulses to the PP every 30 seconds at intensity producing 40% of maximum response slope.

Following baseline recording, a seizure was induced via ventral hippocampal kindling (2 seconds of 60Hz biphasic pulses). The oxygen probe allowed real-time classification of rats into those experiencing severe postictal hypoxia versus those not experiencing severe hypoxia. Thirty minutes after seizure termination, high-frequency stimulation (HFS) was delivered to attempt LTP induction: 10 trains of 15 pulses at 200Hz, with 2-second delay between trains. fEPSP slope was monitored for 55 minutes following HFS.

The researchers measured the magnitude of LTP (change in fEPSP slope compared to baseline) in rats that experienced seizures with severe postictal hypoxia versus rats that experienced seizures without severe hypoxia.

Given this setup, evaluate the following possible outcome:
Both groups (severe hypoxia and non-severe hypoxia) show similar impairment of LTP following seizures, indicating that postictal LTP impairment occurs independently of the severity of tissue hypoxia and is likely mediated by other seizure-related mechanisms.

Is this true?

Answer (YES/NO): NO